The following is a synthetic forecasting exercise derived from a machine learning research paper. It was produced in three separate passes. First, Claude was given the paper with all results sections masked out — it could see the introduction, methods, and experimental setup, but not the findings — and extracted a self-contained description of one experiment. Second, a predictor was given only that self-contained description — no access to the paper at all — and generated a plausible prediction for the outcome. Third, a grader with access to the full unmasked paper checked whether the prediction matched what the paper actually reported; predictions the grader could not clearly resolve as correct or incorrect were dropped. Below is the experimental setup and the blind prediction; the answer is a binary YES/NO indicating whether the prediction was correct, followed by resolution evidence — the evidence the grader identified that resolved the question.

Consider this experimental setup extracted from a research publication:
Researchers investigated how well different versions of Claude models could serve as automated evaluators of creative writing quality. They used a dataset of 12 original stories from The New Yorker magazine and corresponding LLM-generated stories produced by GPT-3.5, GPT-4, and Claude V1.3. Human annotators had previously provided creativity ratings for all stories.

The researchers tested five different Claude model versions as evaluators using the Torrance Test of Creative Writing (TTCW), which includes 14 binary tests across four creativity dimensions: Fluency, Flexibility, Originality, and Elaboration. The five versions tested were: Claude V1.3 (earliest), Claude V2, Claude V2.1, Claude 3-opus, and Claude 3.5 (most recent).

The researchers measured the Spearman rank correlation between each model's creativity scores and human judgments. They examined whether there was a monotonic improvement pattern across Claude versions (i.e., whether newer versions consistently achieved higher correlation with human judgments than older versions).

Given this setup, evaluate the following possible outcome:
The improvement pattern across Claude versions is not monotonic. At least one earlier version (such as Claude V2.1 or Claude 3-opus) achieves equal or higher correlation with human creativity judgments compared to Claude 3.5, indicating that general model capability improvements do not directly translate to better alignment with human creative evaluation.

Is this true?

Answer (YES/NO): YES